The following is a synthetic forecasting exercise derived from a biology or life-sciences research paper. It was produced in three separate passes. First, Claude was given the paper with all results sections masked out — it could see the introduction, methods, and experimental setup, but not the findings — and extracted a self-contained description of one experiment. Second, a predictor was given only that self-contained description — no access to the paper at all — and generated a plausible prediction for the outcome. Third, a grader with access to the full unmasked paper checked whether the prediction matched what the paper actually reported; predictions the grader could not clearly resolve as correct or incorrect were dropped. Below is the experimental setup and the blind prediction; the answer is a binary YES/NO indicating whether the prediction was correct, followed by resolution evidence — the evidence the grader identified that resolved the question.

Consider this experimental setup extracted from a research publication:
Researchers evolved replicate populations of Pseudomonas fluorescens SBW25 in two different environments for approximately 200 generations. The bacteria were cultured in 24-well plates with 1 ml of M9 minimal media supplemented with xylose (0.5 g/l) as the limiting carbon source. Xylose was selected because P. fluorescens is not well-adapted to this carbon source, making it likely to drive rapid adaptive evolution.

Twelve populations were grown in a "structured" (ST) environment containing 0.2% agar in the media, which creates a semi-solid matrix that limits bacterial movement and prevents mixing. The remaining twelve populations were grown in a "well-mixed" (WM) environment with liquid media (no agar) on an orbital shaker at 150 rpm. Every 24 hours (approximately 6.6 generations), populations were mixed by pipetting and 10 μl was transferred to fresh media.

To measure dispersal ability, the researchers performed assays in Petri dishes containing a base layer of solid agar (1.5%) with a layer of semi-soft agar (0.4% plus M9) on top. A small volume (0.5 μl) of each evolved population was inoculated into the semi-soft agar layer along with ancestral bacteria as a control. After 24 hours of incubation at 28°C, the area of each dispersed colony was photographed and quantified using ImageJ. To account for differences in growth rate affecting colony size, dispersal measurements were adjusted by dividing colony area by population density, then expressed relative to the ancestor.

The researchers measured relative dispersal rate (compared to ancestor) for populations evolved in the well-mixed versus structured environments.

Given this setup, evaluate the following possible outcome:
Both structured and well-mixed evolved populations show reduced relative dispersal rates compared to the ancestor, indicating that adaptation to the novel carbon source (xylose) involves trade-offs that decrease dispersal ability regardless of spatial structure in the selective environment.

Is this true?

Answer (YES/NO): NO